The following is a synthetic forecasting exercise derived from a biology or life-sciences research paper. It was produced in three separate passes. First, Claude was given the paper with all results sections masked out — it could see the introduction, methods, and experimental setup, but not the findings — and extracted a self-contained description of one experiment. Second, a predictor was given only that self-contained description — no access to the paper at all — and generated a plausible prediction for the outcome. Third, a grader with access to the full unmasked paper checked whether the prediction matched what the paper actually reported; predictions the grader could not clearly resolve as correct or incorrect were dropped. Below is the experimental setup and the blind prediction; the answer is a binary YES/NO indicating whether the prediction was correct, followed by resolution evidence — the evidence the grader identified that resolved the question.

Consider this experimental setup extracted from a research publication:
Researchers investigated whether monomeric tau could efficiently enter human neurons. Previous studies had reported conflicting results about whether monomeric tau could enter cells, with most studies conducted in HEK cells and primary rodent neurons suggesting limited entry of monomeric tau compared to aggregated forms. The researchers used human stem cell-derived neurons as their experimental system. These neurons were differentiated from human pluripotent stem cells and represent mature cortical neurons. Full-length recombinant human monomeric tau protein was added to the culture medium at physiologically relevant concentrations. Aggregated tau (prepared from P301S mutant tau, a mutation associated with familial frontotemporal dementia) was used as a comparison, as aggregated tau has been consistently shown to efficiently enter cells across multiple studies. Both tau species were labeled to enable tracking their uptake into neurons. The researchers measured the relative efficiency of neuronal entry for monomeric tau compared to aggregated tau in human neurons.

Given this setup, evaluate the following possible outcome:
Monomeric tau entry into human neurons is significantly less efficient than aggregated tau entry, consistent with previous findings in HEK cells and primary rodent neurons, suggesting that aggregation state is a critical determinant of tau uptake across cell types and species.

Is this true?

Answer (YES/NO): NO